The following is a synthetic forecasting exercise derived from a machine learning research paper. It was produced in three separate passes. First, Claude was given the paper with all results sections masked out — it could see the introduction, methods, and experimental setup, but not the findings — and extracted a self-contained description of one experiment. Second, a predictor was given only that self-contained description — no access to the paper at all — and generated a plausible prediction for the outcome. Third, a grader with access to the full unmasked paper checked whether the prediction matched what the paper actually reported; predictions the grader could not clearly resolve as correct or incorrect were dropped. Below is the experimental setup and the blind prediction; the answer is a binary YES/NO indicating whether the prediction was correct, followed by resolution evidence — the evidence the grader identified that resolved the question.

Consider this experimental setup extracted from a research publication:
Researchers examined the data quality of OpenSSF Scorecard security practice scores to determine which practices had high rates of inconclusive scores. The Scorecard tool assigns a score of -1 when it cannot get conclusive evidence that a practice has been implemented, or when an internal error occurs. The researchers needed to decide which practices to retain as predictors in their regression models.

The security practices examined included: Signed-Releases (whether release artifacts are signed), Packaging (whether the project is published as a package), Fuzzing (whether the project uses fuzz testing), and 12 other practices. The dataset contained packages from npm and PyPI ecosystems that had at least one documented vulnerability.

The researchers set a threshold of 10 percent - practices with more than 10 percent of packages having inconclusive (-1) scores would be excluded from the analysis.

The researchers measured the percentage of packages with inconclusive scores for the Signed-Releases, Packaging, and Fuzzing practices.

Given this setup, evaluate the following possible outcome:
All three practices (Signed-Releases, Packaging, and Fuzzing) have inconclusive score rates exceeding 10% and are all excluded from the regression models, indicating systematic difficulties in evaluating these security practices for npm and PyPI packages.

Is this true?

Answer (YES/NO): YES